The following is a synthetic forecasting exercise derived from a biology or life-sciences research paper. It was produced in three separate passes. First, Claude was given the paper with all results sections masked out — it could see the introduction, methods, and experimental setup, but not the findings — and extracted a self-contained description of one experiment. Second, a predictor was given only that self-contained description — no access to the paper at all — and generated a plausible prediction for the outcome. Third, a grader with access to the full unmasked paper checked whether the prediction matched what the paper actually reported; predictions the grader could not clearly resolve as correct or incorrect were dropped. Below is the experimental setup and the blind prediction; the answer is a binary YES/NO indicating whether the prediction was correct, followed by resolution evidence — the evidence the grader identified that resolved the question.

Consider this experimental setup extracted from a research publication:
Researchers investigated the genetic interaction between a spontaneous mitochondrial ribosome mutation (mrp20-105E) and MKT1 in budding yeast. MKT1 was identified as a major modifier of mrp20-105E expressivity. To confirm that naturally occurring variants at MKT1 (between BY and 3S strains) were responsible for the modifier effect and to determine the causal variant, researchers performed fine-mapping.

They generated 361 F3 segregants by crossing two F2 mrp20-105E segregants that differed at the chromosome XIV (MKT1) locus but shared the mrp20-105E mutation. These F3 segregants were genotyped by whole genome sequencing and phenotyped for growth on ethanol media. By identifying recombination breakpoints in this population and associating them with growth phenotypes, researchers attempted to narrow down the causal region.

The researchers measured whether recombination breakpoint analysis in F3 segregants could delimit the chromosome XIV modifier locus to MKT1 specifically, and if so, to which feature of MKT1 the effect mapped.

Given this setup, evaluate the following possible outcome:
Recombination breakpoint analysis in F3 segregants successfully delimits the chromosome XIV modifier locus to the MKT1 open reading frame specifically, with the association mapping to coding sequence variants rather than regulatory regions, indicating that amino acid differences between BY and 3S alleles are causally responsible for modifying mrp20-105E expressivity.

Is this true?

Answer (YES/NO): YES